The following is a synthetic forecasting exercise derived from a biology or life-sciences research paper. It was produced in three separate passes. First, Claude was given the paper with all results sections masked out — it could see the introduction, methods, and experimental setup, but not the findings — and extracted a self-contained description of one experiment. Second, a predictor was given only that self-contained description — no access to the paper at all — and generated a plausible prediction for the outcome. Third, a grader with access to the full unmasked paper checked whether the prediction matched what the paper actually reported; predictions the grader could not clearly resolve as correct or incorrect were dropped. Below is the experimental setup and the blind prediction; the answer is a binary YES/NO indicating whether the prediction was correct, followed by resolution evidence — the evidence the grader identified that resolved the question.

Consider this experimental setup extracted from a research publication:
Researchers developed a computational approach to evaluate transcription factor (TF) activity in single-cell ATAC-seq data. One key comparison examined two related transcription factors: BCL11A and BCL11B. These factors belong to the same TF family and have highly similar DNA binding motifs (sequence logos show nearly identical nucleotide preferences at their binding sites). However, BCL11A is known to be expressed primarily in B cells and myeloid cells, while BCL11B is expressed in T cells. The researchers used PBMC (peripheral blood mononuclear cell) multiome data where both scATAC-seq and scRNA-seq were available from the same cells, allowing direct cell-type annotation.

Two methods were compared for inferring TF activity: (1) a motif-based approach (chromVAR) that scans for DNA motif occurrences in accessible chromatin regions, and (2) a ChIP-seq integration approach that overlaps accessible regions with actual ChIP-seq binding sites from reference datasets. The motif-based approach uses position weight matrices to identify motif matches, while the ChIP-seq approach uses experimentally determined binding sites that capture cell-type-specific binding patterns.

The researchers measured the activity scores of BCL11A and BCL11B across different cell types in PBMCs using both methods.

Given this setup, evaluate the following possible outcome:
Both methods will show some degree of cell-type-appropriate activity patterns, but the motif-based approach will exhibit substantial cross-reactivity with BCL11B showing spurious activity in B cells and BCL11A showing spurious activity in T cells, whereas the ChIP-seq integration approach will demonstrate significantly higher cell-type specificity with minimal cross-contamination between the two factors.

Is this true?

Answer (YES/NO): NO